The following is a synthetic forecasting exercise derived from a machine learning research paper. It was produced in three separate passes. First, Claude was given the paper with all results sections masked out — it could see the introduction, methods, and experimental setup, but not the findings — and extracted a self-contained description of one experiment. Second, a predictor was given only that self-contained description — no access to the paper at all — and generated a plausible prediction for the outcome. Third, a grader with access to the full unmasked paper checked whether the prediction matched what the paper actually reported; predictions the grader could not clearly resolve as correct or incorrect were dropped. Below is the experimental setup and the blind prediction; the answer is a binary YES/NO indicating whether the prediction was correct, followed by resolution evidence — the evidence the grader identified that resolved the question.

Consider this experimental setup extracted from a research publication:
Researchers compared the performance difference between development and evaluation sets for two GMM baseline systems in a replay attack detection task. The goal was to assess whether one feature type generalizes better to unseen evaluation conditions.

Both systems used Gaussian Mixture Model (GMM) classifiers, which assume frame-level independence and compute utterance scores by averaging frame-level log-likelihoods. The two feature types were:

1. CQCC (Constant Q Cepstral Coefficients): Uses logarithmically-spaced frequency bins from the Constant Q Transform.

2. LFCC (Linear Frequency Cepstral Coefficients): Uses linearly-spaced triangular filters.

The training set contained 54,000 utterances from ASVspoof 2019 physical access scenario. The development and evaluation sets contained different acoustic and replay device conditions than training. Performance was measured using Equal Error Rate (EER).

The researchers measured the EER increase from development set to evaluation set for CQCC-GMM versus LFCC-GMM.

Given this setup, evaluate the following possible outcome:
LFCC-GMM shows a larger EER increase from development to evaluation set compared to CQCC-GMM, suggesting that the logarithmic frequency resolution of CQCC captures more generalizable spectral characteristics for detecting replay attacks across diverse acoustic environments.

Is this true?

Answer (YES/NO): YES